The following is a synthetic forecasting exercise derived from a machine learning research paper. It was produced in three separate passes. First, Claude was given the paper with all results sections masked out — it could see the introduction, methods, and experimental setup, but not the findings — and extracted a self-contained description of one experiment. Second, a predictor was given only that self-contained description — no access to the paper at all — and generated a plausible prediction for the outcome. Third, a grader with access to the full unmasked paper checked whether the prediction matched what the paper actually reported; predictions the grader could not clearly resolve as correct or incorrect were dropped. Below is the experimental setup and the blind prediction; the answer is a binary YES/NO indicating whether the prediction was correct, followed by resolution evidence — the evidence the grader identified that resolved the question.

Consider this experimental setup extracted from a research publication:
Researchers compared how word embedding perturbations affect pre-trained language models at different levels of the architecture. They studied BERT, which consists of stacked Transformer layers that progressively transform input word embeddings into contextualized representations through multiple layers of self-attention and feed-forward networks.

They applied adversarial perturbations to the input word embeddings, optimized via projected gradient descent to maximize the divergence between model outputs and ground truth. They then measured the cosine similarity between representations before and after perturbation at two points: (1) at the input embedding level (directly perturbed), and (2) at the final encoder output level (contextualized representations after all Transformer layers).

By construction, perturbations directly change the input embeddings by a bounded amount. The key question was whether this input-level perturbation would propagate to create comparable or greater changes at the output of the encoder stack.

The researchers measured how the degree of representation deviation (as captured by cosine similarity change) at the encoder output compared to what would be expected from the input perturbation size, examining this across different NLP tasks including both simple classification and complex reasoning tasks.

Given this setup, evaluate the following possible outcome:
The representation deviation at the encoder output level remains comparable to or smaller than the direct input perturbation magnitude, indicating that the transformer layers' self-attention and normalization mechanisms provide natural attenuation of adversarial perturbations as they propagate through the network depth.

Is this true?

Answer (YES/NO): NO